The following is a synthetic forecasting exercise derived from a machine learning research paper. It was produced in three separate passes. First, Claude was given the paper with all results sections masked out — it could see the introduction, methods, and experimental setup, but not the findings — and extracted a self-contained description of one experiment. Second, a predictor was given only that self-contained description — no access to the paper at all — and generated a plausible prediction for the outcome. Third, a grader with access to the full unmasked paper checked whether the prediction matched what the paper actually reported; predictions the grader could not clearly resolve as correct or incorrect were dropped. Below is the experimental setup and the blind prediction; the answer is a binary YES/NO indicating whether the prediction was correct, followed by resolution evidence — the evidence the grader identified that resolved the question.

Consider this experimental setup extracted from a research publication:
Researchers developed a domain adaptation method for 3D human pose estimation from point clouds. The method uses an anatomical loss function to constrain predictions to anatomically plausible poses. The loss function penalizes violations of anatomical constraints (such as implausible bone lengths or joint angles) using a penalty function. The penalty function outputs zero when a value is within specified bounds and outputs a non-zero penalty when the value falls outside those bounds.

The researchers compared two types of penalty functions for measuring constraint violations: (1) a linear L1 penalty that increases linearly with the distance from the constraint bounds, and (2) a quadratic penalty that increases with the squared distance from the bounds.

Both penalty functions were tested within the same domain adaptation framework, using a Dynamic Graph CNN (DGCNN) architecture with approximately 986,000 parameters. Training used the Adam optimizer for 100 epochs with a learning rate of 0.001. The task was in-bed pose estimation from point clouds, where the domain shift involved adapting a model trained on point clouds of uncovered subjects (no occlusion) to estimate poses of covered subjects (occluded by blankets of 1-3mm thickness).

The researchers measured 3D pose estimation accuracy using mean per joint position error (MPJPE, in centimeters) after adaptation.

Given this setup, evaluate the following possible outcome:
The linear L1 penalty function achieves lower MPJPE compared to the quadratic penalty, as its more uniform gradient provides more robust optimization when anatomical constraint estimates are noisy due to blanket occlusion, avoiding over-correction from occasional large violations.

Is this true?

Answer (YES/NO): YES